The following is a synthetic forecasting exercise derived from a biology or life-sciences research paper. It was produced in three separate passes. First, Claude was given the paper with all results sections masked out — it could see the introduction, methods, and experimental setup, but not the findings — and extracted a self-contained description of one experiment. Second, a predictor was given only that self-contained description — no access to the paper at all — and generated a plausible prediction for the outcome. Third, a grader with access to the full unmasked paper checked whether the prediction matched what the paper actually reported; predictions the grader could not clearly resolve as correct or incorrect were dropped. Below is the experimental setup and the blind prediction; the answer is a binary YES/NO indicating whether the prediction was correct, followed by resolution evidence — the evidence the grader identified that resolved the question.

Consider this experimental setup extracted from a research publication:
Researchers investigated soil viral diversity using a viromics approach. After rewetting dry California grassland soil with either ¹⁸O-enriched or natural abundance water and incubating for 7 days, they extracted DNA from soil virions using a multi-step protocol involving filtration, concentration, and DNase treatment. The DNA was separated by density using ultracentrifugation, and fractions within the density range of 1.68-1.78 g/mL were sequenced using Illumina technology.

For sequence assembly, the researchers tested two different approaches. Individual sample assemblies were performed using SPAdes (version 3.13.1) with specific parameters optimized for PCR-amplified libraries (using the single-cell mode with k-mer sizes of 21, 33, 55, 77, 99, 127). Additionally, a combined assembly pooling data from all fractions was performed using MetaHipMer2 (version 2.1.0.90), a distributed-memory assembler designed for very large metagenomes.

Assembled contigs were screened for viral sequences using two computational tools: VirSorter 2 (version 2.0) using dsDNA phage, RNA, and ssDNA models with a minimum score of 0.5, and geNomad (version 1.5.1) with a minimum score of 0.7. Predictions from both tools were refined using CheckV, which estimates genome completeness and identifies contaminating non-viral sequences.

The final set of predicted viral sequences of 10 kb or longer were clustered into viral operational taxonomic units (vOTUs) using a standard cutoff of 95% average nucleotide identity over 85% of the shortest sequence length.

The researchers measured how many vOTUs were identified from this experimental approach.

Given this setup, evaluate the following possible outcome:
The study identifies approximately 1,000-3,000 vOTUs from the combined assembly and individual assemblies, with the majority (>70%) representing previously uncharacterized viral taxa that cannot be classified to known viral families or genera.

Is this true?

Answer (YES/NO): NO